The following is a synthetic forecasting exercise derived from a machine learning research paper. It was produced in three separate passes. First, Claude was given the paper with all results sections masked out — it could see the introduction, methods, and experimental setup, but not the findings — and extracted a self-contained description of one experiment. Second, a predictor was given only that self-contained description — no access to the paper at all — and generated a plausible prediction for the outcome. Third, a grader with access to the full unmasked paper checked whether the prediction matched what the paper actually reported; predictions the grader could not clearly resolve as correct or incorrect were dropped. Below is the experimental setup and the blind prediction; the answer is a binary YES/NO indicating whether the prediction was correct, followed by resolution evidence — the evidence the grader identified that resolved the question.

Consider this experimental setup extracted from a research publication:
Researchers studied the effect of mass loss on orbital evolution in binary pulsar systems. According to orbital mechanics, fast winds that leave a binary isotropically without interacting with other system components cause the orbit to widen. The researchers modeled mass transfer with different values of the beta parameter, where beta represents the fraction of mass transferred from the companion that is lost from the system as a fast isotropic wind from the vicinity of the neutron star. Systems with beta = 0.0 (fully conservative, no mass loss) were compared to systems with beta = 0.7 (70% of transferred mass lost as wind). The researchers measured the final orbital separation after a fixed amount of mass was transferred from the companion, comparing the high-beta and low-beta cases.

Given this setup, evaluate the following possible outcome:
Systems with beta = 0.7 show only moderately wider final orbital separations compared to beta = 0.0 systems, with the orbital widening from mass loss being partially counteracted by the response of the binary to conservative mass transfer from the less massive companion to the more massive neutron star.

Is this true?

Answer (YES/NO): NO